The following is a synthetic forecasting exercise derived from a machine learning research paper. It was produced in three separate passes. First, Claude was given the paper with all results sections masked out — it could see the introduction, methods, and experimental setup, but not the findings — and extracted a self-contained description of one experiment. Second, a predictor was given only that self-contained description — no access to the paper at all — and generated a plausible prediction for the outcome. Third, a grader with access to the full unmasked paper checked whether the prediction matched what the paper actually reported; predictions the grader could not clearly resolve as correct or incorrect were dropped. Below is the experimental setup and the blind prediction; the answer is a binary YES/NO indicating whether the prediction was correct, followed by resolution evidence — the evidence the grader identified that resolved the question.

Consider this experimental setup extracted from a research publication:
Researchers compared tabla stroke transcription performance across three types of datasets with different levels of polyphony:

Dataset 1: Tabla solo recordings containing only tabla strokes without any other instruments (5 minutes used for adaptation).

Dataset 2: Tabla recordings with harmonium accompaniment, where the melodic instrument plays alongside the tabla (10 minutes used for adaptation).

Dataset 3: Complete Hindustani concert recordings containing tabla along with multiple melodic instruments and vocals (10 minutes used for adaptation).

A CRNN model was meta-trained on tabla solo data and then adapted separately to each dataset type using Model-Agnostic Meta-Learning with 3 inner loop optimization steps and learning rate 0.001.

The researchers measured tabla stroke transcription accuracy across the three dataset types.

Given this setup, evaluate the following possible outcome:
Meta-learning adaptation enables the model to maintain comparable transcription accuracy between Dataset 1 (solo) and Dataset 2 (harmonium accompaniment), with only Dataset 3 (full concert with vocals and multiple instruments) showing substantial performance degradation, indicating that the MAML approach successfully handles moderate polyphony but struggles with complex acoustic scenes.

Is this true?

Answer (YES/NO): YES